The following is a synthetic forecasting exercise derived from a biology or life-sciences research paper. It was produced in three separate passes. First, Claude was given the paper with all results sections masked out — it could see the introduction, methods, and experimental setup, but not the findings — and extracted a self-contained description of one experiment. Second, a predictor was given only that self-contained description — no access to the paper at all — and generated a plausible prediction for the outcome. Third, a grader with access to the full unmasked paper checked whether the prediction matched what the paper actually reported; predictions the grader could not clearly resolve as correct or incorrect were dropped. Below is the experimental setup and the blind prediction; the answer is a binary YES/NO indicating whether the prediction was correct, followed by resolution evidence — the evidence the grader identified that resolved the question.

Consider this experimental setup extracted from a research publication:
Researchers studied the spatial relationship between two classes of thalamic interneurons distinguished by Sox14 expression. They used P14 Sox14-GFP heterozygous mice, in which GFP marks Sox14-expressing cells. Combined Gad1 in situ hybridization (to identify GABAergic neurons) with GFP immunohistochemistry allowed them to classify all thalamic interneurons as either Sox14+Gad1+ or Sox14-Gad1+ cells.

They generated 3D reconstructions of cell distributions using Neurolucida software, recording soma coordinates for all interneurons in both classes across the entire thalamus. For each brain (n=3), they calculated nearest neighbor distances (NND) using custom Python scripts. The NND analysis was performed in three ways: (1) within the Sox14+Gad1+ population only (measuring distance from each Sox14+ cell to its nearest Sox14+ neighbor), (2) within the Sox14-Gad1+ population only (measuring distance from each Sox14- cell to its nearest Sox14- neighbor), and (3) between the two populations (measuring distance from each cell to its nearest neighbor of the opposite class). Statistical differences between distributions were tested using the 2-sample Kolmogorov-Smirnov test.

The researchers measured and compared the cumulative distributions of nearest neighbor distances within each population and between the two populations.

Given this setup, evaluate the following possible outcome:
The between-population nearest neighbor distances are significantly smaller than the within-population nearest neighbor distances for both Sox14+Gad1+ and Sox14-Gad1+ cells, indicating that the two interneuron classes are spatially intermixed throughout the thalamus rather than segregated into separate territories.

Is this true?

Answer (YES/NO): NO